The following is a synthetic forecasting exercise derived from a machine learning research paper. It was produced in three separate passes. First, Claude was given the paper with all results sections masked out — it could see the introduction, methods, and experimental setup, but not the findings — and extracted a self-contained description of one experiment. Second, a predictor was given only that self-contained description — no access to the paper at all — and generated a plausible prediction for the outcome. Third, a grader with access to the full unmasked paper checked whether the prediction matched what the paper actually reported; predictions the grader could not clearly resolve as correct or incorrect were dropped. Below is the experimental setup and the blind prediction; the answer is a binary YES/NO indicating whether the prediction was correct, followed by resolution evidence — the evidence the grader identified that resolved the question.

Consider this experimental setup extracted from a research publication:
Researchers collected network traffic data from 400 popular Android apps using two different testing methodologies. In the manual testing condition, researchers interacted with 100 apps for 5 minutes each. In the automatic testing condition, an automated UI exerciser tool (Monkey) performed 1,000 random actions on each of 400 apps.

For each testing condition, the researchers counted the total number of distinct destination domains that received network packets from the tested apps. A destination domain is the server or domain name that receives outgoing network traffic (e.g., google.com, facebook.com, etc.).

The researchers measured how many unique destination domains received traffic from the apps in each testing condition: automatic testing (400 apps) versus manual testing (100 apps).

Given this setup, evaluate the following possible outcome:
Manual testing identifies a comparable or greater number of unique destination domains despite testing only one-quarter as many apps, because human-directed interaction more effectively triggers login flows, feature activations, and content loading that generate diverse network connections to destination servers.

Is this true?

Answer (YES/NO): NO